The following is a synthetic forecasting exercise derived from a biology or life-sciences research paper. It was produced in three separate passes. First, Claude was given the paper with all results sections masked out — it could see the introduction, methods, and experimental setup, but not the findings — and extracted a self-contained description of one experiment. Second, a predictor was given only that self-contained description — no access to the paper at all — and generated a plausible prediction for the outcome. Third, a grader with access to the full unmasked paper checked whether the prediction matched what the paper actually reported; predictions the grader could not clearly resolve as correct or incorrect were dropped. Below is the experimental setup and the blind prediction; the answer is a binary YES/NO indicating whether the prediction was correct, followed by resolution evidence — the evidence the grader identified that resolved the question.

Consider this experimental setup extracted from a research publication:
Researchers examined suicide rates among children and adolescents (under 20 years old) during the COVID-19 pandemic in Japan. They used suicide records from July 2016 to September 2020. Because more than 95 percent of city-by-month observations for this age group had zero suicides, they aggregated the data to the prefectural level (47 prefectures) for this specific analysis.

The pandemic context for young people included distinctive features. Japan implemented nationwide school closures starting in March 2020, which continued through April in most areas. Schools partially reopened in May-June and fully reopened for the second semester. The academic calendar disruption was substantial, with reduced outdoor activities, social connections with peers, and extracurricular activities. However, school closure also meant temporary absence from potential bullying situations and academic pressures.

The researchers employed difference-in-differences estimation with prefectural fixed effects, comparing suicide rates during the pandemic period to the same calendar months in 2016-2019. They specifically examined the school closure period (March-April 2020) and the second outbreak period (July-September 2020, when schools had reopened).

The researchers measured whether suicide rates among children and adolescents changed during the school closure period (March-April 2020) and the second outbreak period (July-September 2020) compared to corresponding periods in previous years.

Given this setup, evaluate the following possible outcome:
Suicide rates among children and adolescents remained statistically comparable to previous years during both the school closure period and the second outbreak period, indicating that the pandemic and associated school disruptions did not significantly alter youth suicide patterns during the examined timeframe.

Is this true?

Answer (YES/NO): NO